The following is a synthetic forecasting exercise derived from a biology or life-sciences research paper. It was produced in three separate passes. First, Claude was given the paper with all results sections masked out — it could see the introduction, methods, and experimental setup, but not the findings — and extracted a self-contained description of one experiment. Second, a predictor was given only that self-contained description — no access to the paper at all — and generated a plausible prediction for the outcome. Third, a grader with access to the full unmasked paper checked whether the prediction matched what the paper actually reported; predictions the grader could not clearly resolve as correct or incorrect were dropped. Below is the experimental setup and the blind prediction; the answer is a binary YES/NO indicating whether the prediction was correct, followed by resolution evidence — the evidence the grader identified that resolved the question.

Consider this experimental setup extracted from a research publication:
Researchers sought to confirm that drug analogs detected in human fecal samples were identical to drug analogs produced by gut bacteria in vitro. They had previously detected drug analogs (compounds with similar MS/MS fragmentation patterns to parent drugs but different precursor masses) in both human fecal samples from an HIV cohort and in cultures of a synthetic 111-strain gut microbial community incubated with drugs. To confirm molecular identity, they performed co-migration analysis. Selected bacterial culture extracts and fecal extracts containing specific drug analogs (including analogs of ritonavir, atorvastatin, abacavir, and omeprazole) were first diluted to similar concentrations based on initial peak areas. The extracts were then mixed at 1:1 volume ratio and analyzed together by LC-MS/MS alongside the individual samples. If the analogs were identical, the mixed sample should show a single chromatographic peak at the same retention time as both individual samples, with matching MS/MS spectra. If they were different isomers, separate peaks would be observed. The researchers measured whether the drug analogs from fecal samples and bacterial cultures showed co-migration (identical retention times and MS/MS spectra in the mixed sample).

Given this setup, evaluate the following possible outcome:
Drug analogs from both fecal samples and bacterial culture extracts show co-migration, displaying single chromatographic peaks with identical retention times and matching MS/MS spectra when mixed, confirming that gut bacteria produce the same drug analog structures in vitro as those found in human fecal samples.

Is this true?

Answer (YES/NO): YES